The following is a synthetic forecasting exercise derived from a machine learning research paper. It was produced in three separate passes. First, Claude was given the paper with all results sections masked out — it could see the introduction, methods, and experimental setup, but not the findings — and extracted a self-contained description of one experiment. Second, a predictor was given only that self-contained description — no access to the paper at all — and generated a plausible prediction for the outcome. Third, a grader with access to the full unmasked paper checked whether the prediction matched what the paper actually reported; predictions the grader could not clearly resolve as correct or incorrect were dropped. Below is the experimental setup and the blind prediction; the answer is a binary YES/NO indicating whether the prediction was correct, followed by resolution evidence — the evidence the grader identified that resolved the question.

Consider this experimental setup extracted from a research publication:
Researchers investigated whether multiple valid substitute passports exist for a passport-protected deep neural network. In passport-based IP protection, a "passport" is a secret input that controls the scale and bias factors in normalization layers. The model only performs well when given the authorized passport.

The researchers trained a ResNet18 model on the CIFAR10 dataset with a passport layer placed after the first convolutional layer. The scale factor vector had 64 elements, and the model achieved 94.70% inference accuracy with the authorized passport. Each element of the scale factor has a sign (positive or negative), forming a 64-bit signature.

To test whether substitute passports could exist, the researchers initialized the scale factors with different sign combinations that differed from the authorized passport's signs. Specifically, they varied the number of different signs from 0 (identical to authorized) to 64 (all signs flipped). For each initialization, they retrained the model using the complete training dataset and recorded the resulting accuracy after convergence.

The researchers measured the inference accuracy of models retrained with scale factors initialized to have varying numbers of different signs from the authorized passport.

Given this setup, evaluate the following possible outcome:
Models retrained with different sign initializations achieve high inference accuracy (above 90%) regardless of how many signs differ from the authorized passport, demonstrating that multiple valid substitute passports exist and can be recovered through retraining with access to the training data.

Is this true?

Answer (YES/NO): YES